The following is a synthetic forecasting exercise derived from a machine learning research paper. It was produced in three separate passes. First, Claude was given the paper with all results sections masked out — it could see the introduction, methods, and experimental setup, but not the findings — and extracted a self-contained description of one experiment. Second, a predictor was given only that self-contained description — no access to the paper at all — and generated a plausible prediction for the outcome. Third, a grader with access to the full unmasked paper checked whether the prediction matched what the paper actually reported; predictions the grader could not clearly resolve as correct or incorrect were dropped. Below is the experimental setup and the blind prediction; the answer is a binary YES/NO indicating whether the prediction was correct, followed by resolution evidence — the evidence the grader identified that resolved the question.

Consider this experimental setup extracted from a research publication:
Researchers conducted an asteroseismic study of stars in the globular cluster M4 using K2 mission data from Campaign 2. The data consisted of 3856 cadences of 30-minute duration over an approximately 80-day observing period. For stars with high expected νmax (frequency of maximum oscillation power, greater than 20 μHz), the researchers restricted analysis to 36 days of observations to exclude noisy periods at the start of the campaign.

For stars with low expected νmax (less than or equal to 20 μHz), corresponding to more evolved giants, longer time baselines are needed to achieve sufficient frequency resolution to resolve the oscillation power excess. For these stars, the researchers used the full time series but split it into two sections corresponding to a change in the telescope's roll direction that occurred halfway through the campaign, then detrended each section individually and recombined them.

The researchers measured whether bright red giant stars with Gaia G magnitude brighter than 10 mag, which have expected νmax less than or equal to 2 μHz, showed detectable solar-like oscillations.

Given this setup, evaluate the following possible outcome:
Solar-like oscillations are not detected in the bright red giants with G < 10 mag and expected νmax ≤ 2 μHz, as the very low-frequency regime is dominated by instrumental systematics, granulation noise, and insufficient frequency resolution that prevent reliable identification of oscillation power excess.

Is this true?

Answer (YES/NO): YES